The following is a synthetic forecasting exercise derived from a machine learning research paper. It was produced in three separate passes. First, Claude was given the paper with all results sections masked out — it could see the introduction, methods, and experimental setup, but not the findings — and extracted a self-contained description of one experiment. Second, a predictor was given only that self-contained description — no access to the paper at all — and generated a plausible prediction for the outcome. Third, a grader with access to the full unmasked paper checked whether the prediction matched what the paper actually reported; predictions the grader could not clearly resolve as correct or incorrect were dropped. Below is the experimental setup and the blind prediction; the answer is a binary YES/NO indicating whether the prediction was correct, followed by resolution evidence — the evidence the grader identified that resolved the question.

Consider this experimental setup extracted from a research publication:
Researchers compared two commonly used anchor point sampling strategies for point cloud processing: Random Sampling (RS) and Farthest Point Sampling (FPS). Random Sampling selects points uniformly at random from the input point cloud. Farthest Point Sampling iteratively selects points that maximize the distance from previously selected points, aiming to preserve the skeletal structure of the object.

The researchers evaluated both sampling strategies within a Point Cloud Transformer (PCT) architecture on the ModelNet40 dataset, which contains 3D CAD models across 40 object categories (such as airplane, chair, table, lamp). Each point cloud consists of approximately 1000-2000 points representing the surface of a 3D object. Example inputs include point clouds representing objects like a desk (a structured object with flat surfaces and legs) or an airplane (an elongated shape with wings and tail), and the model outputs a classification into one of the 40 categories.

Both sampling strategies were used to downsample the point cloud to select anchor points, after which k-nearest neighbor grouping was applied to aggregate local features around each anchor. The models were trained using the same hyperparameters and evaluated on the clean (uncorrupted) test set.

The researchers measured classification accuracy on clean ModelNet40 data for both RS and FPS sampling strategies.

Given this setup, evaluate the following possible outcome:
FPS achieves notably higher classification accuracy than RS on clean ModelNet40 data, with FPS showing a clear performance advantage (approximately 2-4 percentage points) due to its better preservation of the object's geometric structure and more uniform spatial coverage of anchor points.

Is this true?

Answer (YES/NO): NO